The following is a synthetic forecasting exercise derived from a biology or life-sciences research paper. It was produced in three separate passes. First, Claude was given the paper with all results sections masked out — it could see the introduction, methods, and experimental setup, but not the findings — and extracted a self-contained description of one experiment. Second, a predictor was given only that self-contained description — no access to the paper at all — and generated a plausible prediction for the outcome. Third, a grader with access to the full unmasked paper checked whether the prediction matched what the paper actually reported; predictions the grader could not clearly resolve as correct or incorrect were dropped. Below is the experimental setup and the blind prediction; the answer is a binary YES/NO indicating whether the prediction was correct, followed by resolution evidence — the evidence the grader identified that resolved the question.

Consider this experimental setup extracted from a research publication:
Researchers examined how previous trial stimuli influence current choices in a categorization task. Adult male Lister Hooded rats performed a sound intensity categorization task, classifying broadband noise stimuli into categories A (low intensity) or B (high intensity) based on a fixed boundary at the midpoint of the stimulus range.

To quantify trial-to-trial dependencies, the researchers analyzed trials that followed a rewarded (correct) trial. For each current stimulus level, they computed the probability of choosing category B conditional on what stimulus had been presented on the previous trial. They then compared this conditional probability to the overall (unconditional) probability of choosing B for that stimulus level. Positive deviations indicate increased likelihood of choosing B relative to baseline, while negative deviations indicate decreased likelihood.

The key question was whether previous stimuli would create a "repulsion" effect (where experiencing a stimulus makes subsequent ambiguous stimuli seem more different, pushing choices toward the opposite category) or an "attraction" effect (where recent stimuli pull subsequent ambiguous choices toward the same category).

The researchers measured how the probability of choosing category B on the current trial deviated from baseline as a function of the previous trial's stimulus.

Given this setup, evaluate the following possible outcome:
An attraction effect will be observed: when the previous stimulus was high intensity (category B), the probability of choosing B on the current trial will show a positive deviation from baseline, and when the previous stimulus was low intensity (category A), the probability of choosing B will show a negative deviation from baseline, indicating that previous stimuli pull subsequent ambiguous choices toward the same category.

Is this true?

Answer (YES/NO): YES